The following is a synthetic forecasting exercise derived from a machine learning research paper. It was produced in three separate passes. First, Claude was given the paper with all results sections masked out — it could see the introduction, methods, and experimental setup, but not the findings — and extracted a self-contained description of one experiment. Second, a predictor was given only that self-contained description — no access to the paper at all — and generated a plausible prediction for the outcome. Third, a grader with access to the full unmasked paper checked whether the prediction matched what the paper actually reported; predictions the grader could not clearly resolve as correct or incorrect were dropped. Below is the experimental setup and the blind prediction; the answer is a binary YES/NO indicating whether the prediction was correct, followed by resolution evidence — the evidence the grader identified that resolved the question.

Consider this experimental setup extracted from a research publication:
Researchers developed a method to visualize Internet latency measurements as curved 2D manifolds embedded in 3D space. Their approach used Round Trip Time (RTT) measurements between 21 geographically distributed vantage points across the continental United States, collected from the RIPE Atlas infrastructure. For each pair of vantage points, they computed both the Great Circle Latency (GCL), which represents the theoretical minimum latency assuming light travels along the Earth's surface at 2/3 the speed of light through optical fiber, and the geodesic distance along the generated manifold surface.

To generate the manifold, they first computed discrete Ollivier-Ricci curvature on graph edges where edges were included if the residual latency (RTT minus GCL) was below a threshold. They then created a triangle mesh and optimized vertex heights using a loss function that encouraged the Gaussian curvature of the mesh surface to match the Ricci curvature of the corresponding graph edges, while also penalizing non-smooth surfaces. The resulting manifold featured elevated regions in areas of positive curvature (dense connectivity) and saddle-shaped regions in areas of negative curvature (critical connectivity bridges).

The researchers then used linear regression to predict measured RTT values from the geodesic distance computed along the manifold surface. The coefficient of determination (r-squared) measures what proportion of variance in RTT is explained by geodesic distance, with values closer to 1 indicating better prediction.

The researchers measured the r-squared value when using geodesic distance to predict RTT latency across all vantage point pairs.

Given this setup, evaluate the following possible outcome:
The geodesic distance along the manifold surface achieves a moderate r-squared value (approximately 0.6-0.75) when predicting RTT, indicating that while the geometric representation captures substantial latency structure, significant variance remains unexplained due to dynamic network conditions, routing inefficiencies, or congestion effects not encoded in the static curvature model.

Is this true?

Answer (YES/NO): NO